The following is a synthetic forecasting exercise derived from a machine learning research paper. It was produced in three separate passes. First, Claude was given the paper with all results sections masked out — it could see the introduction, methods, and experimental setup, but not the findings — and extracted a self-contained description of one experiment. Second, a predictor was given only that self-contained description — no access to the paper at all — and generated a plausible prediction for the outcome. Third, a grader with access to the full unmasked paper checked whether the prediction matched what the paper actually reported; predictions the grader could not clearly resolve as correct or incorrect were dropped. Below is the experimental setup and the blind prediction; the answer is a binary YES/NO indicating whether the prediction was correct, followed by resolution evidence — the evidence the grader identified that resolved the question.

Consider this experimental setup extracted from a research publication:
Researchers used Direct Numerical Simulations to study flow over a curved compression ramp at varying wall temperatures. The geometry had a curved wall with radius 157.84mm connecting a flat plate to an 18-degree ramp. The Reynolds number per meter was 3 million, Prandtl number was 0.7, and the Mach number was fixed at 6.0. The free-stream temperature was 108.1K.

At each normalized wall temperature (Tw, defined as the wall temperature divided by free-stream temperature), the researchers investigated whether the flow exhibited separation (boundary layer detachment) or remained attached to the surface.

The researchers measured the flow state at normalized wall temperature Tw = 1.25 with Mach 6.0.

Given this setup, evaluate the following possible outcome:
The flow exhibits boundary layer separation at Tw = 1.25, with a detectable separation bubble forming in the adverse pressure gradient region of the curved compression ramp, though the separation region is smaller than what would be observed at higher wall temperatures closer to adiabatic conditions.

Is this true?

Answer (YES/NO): NO